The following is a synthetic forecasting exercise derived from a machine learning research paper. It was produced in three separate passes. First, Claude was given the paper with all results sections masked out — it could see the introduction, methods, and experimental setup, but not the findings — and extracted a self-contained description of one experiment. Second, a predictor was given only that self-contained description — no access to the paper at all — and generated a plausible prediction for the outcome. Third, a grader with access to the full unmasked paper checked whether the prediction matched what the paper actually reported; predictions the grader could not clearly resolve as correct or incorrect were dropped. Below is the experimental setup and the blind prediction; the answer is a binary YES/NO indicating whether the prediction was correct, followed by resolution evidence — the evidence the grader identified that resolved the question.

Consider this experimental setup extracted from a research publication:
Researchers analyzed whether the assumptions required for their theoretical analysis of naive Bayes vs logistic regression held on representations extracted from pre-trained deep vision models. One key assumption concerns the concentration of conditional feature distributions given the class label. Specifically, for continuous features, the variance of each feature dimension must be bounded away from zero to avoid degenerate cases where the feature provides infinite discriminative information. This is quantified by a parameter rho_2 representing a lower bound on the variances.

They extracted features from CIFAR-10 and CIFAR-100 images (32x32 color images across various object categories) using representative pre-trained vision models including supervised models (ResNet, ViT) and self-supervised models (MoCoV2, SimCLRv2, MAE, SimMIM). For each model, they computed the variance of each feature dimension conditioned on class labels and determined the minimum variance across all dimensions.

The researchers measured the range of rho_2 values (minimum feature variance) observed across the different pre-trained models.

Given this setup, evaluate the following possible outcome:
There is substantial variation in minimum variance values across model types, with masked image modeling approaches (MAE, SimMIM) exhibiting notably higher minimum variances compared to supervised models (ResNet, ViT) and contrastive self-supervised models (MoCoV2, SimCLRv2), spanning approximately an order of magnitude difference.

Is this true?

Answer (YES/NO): NO